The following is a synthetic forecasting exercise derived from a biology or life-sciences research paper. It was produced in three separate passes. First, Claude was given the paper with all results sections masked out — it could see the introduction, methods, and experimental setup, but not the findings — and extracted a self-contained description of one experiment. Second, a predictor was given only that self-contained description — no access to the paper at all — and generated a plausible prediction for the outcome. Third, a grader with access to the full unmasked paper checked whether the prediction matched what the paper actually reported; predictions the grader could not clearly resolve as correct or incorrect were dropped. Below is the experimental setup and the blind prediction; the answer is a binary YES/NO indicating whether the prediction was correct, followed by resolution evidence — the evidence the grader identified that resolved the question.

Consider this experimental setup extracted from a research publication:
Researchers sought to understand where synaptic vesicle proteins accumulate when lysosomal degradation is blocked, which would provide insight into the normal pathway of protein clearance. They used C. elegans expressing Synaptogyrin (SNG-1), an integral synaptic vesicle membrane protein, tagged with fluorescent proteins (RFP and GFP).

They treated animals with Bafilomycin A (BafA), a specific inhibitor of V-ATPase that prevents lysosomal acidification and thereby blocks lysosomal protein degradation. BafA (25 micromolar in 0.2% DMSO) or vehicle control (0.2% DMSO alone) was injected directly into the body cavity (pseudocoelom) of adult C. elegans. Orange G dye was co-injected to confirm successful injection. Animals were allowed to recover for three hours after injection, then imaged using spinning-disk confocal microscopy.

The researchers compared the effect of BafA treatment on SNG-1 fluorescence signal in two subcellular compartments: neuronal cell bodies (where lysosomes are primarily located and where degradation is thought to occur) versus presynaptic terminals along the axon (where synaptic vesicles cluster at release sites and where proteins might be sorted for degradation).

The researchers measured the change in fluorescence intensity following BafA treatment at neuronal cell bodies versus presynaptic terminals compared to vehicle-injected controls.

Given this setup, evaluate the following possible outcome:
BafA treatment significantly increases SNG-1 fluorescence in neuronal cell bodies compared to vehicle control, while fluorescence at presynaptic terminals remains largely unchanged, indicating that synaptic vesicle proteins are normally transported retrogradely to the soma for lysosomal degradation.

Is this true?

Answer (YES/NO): NO